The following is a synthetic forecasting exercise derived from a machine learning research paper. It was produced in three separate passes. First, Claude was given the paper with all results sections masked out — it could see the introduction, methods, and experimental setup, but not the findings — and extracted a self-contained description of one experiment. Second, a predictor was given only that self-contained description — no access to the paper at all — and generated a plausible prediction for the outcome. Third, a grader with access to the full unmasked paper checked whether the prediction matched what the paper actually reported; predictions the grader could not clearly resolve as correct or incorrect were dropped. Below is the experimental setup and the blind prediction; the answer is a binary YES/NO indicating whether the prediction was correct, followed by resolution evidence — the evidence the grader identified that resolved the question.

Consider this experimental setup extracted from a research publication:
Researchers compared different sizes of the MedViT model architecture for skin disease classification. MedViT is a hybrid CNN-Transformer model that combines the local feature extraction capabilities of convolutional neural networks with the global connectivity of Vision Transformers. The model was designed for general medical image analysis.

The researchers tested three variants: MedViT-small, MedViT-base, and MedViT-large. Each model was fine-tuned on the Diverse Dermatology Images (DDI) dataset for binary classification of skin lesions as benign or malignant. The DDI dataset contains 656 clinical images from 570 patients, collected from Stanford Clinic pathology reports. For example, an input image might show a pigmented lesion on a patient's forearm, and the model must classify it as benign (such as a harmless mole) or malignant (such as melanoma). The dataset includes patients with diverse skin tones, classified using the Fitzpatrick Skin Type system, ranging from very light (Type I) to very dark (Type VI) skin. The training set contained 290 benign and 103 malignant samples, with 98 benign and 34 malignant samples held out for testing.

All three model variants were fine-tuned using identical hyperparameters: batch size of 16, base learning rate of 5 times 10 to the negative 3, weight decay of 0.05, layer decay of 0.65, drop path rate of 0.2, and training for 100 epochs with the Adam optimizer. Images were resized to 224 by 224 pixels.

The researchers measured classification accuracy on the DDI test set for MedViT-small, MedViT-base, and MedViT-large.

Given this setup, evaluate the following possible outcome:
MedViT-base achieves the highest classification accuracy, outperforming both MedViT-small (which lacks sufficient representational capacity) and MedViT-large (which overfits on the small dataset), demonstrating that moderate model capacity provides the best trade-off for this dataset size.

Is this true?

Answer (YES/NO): YES